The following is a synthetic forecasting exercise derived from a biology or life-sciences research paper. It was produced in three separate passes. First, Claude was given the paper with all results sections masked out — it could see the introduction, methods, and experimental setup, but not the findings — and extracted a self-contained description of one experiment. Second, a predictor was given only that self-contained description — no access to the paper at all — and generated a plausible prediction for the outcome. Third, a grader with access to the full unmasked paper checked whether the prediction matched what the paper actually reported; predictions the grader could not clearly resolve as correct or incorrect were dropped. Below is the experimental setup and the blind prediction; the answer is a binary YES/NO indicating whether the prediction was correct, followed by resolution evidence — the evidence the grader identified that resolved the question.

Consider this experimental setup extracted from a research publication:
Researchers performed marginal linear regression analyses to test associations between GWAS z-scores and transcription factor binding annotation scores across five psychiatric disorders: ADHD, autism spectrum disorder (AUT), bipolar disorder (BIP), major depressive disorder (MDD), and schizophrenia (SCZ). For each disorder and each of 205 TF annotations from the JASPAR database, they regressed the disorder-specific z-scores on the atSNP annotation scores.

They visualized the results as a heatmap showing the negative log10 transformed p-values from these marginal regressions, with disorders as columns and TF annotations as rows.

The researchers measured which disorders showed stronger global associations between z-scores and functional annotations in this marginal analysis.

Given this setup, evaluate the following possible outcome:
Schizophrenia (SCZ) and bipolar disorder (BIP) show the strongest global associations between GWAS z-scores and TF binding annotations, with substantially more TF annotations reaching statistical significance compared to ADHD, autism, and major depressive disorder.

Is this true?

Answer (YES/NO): NO